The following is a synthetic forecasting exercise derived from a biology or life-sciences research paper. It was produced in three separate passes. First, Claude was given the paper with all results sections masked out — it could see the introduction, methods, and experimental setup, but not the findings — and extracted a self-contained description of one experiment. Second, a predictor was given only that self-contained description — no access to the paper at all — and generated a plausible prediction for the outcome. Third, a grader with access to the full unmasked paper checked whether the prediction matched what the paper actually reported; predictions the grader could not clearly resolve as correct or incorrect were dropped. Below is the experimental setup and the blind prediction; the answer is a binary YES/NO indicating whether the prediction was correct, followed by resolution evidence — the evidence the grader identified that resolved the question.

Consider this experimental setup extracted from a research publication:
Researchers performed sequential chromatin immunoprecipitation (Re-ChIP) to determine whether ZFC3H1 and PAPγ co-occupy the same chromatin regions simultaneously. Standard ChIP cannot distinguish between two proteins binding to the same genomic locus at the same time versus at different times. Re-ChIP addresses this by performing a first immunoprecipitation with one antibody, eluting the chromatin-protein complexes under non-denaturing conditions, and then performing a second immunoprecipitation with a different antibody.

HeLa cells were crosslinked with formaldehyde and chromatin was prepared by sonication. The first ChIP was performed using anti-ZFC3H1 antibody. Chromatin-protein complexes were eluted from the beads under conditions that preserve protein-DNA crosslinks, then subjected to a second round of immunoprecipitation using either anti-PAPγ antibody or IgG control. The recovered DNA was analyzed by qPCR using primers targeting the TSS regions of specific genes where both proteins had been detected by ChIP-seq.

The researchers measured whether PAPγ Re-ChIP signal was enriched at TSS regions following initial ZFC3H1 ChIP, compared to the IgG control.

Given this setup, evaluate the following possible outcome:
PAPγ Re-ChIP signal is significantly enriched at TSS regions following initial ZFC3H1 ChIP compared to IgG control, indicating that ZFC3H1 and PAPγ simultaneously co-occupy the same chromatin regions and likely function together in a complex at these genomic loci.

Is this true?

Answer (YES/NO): YES